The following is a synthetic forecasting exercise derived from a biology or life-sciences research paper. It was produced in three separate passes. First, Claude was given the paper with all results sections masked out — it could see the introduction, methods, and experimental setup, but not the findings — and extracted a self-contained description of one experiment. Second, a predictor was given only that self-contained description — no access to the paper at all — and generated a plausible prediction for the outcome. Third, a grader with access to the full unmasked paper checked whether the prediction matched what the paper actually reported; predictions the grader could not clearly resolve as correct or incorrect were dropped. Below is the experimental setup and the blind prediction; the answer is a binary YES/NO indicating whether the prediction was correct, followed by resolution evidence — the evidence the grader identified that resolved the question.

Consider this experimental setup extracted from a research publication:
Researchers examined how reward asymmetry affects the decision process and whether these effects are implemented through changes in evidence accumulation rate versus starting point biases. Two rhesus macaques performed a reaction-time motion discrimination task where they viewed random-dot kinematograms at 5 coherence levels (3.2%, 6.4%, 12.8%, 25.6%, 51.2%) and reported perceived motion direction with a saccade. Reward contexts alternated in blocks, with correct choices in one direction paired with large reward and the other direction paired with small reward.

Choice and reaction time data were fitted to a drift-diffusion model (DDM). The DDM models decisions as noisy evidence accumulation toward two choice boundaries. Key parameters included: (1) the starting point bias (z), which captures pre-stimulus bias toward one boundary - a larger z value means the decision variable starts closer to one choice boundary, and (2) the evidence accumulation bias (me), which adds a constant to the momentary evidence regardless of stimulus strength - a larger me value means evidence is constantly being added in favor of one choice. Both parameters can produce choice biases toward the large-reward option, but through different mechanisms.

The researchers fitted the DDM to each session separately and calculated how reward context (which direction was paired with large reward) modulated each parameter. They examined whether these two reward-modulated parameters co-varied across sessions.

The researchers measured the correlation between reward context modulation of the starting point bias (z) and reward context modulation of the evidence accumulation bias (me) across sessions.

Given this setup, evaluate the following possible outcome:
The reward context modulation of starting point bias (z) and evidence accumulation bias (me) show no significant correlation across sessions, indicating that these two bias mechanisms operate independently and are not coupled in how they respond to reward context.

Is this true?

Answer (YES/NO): NO